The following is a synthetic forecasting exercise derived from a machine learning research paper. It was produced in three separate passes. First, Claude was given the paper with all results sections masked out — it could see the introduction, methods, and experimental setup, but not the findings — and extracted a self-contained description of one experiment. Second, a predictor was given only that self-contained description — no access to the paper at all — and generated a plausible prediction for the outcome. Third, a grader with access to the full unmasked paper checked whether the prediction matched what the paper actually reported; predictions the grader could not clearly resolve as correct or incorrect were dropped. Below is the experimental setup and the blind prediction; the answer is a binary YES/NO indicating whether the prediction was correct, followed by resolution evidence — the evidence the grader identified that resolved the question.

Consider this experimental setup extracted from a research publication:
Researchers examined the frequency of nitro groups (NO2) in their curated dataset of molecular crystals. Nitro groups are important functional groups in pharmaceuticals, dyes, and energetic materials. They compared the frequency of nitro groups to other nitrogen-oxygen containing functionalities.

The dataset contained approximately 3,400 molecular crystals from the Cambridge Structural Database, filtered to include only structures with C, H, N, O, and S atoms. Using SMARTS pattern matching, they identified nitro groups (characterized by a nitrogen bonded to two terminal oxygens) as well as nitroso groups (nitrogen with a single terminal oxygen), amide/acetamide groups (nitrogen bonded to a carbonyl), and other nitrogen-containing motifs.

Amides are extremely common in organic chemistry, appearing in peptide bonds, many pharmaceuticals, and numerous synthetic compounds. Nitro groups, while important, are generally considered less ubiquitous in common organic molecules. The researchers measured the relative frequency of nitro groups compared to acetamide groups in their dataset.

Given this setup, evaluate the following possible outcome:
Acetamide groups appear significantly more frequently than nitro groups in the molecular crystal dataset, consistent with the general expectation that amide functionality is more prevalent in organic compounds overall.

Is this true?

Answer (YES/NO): YES